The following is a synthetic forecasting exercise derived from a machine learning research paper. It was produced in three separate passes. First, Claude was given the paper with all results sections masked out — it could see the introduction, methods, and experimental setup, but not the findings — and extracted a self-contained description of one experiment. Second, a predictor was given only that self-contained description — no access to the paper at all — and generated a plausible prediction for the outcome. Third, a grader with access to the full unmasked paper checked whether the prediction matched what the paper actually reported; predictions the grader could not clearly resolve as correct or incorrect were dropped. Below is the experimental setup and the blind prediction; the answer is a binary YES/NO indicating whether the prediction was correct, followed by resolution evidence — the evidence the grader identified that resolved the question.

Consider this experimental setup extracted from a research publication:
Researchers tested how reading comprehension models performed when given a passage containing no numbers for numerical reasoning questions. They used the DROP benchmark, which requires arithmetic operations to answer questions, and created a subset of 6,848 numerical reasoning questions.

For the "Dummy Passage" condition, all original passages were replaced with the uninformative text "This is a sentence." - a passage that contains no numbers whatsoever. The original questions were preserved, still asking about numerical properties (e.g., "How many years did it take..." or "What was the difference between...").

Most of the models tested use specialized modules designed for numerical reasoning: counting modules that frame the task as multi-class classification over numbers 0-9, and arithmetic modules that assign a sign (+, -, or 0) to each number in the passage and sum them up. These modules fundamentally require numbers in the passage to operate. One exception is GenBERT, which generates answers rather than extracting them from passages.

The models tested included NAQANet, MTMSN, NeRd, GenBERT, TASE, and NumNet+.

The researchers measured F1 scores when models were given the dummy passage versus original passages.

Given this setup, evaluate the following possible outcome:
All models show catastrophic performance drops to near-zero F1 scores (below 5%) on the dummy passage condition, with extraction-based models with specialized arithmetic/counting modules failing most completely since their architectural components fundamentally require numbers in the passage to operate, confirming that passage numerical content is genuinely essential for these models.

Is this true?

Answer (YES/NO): NO